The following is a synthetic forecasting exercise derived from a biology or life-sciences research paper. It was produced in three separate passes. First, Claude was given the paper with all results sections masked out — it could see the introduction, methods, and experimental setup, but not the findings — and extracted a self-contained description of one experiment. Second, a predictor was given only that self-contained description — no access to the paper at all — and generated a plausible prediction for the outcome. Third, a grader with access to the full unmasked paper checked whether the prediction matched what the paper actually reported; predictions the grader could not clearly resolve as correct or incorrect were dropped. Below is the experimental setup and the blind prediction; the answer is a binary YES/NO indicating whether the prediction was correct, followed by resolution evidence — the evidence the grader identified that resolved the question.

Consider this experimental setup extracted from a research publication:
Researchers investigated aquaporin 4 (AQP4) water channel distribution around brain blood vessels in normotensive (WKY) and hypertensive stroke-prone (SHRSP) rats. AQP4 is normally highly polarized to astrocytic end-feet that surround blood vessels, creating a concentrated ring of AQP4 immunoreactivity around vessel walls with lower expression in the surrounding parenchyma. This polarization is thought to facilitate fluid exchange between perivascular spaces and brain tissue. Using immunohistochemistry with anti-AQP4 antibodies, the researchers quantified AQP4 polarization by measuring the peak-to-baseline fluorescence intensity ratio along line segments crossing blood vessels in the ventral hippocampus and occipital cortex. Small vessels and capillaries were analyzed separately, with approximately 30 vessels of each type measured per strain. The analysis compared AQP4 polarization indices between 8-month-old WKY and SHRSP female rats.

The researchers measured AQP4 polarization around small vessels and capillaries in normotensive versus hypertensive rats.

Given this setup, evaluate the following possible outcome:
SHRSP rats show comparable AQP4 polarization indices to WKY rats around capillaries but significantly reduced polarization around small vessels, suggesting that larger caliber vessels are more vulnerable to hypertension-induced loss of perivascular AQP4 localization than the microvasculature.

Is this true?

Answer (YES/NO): NO